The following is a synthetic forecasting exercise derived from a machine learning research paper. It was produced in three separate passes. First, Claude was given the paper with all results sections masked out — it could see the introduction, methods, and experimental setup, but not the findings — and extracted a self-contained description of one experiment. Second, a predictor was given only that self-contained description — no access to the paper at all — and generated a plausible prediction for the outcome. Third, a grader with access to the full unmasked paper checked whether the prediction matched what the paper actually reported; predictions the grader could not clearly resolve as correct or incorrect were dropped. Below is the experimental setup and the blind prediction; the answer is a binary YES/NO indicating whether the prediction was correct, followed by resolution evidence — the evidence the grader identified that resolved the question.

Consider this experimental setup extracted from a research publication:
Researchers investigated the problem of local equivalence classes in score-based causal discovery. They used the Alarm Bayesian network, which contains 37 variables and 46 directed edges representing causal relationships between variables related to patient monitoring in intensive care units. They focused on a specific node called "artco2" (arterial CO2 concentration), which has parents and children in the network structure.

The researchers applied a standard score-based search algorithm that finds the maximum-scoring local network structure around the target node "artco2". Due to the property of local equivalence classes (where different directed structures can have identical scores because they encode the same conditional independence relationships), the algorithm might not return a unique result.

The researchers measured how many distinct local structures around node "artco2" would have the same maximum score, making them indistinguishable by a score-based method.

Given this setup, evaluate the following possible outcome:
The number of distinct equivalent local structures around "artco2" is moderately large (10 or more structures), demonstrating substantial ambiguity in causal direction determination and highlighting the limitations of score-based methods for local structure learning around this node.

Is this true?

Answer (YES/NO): NO